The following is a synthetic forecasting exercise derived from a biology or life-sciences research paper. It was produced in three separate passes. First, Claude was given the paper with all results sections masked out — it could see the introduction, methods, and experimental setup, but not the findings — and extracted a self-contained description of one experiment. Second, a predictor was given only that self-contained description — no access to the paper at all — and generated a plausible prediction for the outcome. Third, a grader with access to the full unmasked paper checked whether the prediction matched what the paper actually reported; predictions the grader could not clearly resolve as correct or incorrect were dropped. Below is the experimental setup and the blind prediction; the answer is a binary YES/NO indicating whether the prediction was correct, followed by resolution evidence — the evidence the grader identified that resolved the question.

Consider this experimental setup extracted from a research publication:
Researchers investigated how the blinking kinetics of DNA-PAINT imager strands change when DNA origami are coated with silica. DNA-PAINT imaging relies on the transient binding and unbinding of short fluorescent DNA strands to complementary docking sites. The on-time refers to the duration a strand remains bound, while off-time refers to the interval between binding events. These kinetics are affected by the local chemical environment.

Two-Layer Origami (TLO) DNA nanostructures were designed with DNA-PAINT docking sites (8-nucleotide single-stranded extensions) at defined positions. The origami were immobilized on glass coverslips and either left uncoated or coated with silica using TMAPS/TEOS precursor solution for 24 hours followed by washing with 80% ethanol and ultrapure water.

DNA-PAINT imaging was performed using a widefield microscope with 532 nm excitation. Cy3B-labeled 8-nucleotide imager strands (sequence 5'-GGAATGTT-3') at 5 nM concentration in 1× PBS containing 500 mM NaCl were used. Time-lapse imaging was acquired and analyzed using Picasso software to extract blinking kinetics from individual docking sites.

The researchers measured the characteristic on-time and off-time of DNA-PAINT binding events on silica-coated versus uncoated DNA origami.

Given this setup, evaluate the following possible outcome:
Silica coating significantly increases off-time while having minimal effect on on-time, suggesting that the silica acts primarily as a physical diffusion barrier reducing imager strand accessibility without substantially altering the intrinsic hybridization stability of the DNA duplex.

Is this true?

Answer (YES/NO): NO